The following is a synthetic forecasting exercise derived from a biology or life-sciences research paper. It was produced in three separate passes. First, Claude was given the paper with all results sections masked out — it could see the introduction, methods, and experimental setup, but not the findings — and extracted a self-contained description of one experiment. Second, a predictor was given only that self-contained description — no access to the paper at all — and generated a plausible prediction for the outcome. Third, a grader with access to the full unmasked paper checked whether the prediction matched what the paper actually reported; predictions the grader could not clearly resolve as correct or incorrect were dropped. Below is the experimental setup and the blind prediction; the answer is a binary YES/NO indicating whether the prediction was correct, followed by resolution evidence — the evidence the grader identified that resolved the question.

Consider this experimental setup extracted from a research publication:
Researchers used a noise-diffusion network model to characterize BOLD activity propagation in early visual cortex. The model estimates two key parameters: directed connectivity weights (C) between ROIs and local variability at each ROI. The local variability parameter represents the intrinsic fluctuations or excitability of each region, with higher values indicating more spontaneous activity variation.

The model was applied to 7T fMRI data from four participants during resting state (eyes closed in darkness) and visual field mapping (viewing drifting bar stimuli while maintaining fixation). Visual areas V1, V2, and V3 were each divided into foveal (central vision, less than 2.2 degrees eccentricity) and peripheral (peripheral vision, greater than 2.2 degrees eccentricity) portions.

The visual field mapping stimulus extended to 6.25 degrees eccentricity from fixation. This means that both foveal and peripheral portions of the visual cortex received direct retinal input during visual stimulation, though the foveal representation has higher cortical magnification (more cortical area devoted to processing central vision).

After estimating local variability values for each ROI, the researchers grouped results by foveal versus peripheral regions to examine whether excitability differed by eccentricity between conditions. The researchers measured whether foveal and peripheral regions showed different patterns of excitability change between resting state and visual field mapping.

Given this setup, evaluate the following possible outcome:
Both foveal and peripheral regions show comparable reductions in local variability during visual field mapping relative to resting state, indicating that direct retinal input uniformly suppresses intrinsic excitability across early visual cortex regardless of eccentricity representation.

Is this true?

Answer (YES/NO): NO